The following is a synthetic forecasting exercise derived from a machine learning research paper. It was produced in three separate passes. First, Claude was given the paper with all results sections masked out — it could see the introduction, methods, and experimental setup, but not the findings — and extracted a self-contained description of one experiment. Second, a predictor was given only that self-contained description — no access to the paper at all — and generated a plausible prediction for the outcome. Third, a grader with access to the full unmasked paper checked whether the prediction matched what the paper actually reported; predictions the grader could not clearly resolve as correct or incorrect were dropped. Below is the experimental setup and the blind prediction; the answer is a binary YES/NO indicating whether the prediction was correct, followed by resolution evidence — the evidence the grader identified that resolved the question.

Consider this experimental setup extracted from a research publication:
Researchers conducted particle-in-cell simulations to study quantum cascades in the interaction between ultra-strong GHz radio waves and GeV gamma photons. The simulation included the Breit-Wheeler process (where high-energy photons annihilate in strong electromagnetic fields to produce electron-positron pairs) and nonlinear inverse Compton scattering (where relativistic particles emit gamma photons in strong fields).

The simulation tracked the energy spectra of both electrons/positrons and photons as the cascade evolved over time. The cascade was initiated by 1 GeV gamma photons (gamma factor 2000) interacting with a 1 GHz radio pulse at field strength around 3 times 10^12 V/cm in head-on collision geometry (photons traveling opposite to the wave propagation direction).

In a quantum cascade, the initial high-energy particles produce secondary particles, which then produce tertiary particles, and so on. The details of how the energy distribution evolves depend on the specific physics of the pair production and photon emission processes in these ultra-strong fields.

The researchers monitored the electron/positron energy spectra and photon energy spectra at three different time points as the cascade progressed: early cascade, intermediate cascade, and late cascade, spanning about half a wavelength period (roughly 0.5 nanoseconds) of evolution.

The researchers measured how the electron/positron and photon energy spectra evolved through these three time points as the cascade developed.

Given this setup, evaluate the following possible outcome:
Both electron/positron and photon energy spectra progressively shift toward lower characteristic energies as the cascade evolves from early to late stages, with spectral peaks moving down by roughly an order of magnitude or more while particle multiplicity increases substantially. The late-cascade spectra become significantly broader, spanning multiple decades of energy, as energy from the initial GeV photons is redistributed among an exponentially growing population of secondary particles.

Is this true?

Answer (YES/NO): NO